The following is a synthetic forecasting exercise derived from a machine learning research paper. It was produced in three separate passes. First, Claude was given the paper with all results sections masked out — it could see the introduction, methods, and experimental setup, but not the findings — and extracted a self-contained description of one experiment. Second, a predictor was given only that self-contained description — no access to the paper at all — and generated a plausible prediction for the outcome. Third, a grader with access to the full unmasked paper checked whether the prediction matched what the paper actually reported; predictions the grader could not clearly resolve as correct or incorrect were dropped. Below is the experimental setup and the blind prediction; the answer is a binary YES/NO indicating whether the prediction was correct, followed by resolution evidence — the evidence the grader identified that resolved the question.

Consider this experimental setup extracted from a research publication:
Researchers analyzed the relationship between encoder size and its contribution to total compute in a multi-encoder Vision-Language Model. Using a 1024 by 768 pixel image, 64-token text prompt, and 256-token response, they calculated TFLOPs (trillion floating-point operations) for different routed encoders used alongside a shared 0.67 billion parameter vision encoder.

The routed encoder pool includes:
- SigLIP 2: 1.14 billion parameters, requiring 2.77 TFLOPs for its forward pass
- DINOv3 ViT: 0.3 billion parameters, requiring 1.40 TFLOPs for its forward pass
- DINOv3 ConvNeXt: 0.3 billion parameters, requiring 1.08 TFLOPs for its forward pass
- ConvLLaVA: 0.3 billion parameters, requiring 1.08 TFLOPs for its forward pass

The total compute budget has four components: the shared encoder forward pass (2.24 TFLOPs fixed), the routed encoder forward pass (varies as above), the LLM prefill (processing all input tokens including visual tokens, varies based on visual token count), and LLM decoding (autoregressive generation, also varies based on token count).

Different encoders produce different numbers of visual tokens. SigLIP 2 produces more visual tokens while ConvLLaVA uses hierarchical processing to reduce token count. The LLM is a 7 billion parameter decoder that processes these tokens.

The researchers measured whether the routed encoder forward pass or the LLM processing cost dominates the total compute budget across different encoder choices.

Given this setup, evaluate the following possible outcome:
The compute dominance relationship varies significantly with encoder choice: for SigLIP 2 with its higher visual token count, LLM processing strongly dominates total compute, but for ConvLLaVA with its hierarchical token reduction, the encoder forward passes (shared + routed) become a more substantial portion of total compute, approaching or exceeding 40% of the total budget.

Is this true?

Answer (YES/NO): NO